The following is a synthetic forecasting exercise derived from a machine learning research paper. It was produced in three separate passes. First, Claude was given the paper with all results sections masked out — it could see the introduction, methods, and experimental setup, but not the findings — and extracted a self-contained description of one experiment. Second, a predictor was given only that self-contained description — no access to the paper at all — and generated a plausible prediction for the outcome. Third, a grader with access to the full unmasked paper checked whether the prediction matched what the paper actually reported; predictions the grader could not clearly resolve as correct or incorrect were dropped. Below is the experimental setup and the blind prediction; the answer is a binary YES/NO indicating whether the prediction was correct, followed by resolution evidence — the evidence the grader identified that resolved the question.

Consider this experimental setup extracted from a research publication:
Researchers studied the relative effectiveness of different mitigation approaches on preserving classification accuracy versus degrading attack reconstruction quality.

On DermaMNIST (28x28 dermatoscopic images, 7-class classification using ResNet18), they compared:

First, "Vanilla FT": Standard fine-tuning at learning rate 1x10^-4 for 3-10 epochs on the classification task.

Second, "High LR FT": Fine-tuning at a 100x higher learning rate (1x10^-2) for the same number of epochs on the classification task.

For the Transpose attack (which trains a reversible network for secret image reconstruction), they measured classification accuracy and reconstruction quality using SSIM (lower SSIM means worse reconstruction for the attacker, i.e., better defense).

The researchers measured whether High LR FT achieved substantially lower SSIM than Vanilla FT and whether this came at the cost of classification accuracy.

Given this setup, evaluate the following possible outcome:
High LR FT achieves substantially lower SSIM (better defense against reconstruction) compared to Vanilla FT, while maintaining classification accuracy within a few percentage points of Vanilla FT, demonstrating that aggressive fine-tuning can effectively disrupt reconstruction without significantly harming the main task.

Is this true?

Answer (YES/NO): YES